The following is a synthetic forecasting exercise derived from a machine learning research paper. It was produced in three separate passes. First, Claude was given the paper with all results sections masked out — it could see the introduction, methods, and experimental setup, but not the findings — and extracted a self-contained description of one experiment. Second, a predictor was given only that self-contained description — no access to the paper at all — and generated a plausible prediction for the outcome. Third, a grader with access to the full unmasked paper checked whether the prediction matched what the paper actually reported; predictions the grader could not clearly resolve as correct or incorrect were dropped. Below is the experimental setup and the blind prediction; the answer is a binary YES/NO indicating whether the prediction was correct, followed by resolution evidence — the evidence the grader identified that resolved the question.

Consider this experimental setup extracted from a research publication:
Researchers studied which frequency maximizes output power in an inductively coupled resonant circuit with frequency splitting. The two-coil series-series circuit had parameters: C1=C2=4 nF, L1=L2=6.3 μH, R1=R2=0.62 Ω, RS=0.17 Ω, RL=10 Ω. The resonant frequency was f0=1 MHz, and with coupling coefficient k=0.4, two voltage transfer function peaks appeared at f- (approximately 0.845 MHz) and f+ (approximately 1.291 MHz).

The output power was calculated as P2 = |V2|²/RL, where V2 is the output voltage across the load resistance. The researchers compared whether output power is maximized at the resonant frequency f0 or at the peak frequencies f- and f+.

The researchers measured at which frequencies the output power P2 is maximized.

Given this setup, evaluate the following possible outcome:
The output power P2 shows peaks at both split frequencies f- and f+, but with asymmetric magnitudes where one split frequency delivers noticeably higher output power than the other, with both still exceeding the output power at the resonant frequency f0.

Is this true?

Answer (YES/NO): NO